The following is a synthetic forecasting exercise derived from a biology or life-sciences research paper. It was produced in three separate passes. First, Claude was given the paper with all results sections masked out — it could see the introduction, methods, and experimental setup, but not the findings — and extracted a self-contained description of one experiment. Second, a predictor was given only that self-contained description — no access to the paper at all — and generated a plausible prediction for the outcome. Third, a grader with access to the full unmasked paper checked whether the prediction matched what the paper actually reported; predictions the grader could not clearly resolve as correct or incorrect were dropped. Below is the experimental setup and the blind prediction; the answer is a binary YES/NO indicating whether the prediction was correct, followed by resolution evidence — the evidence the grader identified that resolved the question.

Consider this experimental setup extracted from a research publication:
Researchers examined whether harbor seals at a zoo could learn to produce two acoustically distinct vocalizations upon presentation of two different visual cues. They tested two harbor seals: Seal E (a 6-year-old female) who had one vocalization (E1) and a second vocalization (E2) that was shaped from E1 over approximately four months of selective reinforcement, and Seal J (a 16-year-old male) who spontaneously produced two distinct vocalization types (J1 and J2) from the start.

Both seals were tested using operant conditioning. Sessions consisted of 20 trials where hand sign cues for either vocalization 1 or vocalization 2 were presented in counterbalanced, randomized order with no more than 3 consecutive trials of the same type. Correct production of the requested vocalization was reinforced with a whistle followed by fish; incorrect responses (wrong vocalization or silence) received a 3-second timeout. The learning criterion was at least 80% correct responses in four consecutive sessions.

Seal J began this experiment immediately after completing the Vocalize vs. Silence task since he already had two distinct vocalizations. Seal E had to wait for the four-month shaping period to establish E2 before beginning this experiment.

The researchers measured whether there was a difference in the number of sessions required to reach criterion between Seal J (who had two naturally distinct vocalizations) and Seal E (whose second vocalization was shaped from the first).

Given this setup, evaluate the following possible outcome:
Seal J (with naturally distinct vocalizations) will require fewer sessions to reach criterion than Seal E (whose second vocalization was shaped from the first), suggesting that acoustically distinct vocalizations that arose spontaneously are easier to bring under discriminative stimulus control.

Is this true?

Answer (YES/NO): YES